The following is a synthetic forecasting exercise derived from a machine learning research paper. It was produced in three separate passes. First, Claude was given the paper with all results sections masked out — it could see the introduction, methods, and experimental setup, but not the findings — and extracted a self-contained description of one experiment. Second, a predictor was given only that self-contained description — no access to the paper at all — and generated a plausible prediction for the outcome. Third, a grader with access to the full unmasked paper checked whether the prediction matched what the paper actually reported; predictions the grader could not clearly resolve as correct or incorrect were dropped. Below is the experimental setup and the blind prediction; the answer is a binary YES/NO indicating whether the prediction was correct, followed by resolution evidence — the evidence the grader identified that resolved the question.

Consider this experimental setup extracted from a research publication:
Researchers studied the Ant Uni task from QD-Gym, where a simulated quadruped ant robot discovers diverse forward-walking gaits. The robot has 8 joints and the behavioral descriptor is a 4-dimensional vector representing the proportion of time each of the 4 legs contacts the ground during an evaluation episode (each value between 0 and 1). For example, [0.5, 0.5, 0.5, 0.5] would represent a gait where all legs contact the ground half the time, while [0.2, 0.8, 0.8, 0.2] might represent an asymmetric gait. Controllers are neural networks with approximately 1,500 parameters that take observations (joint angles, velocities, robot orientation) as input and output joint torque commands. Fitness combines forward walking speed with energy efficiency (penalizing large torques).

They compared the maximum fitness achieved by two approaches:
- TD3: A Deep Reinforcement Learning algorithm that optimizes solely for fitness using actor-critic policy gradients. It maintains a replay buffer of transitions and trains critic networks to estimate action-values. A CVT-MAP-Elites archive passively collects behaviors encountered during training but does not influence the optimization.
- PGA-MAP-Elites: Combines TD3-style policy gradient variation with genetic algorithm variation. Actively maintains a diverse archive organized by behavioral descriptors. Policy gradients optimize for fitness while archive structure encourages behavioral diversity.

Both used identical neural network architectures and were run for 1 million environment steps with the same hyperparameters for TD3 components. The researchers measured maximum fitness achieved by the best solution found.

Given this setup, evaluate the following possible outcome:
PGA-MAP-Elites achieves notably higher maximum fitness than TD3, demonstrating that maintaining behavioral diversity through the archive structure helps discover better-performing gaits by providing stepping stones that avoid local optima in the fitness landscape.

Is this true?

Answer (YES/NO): NO